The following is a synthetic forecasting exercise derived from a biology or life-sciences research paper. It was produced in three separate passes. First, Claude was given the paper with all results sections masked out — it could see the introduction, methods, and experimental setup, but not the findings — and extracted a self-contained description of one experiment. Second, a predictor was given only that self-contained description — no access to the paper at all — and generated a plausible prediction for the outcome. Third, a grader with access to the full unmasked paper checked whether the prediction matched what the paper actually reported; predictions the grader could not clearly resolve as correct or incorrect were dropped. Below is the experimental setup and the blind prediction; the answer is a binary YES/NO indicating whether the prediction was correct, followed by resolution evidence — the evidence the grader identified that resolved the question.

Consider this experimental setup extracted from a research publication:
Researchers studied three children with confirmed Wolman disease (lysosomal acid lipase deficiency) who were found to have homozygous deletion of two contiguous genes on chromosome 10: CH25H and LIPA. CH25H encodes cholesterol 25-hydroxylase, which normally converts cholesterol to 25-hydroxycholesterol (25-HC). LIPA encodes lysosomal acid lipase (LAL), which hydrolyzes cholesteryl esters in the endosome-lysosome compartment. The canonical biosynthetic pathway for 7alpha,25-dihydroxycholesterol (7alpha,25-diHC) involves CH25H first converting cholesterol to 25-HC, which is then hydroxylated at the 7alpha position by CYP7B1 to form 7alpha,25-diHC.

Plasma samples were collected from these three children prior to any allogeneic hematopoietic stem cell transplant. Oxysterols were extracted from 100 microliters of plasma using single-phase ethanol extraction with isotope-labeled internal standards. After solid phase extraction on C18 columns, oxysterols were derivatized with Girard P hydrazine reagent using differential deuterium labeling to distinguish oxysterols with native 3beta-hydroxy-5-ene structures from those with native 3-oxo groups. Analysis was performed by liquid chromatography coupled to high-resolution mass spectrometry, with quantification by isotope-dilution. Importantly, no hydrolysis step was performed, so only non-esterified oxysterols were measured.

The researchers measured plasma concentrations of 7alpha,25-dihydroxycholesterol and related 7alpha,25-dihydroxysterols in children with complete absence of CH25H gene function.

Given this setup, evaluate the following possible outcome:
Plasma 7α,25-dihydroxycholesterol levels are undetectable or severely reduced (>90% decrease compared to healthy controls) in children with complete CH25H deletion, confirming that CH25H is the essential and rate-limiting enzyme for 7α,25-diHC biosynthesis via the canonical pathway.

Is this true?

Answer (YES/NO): NO